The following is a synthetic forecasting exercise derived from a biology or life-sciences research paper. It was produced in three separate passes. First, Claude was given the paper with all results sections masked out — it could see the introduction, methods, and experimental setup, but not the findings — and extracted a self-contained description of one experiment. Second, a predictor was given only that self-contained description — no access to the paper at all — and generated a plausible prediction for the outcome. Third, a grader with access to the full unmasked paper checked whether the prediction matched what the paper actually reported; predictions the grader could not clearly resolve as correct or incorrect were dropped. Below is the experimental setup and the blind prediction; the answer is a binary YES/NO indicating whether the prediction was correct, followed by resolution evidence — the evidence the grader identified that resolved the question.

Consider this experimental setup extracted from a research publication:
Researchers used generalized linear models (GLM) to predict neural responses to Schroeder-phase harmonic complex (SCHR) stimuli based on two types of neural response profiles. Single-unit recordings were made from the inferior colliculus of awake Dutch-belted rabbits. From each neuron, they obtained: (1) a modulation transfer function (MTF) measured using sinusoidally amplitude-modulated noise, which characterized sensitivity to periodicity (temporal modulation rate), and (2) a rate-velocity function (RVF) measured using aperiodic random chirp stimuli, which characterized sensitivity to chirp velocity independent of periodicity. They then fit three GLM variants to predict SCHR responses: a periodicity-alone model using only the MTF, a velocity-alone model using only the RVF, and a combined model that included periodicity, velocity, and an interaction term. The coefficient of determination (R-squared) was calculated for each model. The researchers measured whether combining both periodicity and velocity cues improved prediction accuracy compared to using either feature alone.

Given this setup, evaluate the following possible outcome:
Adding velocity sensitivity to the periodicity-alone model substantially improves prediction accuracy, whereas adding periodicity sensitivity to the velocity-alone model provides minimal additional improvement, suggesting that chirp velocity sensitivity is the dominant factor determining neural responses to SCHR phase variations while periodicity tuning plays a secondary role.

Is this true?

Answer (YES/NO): NO